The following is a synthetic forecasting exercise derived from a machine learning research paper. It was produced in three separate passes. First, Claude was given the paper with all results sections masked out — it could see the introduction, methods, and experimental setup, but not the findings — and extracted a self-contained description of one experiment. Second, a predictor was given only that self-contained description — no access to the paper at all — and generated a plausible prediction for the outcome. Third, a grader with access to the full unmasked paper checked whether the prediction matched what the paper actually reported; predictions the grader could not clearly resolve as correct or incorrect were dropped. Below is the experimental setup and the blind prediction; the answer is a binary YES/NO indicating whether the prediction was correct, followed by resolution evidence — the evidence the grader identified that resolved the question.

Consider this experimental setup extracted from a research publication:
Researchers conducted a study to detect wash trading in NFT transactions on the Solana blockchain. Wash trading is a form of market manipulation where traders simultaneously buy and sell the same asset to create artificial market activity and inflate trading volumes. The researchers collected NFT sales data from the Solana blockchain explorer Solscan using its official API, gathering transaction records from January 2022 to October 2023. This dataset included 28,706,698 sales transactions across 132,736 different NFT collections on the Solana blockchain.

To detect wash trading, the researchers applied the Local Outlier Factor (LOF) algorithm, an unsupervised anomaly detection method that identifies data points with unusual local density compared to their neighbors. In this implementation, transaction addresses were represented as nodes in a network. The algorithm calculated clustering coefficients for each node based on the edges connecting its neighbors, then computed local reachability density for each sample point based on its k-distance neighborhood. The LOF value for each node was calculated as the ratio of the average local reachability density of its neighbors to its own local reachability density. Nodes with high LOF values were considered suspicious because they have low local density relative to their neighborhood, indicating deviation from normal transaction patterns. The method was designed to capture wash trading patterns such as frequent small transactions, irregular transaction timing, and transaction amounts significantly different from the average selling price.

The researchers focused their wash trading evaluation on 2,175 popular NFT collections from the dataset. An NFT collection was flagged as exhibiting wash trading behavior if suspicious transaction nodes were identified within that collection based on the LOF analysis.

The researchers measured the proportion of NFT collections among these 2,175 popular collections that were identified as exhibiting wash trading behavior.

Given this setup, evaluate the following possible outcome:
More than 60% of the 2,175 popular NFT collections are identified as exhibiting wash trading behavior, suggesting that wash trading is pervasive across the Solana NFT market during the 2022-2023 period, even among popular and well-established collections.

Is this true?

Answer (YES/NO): NO